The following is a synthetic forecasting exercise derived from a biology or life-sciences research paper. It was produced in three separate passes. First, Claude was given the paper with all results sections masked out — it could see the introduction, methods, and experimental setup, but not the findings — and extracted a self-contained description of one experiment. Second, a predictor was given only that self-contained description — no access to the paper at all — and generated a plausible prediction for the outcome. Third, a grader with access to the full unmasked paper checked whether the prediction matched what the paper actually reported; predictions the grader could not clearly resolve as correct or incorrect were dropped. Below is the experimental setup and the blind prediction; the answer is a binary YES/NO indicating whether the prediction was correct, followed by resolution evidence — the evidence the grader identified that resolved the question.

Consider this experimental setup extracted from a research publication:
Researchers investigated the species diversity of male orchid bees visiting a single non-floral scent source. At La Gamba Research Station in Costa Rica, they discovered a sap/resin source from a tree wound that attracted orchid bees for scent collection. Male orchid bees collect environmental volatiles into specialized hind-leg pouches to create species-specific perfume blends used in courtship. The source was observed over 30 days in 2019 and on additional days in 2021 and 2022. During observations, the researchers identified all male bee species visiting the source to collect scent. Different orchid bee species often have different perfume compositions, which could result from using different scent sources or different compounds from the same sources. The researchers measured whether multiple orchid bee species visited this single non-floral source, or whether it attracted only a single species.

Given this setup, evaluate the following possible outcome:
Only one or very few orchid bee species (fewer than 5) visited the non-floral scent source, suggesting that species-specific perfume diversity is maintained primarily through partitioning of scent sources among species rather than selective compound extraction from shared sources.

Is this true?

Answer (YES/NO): NO